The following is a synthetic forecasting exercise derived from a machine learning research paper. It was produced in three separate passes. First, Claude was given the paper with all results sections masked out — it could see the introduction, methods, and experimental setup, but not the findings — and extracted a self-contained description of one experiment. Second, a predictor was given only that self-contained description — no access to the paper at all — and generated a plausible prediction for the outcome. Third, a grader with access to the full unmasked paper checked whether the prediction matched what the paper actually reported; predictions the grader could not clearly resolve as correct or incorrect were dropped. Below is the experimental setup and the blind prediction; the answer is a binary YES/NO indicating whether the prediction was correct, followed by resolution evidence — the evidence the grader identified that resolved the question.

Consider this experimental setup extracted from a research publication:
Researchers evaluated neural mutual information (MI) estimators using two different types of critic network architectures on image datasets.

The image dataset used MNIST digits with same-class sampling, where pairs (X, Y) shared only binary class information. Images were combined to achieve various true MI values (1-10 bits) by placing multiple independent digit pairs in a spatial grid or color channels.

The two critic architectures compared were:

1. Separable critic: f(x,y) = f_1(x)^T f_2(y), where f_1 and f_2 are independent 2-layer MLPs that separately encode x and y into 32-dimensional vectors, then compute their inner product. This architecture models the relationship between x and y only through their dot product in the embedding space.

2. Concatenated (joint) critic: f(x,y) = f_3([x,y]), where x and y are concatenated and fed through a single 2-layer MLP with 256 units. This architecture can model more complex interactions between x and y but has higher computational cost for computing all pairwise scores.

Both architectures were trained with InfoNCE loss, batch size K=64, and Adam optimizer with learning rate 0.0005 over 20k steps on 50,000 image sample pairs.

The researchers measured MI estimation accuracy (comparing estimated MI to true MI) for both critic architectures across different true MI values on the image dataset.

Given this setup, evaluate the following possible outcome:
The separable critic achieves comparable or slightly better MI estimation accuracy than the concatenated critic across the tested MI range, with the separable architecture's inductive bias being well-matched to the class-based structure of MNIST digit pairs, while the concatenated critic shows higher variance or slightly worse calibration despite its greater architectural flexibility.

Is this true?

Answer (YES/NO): NO